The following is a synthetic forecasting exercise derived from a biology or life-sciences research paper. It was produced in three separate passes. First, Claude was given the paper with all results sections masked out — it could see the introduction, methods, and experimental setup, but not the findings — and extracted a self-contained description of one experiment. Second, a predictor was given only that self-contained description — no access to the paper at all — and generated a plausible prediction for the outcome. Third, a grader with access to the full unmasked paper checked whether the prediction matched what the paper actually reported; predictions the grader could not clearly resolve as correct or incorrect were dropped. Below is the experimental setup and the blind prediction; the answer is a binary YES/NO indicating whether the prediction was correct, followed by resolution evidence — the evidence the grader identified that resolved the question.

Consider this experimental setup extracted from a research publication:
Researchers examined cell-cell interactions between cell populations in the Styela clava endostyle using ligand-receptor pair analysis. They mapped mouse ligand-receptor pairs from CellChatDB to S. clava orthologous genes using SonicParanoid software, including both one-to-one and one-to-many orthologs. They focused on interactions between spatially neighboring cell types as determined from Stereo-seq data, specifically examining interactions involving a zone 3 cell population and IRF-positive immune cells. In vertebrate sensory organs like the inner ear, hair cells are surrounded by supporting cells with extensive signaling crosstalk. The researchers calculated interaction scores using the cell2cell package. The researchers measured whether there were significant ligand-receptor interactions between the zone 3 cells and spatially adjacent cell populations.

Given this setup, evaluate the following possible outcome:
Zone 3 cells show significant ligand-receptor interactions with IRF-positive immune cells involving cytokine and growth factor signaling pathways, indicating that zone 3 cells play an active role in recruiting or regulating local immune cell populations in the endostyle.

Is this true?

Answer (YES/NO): NO